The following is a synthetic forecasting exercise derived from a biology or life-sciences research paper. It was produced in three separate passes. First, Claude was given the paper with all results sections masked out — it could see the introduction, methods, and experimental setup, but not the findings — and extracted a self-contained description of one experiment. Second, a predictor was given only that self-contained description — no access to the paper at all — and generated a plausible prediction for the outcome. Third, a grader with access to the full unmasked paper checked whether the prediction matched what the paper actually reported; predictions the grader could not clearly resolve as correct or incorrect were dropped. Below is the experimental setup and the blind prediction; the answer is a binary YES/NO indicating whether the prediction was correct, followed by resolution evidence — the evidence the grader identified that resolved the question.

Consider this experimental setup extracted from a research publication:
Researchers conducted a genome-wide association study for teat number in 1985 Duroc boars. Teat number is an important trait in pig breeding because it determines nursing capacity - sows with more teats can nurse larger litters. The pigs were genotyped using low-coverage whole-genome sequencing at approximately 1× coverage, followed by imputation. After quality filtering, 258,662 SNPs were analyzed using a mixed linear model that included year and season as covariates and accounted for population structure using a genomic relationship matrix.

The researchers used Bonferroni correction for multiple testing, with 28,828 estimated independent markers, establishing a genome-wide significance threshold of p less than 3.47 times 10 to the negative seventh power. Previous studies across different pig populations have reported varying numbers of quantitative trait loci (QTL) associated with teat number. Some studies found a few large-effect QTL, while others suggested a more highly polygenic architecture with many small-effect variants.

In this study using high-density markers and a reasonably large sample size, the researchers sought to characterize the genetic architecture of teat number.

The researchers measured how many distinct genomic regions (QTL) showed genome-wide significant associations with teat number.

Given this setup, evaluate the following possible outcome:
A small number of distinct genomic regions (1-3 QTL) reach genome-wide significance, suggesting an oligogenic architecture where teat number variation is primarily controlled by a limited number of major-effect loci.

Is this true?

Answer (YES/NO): YES